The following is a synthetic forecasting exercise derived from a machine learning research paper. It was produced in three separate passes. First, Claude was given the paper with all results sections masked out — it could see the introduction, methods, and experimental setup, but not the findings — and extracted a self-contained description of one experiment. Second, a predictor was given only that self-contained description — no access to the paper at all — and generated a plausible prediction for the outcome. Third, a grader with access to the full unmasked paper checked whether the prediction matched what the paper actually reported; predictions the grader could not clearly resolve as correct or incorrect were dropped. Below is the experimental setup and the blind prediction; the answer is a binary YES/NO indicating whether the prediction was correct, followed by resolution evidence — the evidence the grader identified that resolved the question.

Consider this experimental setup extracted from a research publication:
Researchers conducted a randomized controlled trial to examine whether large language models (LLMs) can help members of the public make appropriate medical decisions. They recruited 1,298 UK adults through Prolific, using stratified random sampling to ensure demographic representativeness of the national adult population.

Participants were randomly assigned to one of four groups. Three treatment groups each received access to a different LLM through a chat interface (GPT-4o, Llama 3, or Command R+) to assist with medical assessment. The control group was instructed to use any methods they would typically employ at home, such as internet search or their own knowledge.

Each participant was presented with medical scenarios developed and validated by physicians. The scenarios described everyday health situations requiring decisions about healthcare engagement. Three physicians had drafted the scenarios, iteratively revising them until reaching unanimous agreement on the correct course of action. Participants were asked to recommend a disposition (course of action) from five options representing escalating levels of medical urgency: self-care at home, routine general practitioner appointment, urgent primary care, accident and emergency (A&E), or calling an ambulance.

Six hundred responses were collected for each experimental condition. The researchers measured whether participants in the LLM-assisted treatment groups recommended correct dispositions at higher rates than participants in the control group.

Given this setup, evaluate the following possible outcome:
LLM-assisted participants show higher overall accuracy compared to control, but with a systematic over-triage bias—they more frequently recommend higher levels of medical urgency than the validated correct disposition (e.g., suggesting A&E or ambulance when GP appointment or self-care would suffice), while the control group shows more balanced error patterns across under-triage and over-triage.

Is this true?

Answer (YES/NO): NO